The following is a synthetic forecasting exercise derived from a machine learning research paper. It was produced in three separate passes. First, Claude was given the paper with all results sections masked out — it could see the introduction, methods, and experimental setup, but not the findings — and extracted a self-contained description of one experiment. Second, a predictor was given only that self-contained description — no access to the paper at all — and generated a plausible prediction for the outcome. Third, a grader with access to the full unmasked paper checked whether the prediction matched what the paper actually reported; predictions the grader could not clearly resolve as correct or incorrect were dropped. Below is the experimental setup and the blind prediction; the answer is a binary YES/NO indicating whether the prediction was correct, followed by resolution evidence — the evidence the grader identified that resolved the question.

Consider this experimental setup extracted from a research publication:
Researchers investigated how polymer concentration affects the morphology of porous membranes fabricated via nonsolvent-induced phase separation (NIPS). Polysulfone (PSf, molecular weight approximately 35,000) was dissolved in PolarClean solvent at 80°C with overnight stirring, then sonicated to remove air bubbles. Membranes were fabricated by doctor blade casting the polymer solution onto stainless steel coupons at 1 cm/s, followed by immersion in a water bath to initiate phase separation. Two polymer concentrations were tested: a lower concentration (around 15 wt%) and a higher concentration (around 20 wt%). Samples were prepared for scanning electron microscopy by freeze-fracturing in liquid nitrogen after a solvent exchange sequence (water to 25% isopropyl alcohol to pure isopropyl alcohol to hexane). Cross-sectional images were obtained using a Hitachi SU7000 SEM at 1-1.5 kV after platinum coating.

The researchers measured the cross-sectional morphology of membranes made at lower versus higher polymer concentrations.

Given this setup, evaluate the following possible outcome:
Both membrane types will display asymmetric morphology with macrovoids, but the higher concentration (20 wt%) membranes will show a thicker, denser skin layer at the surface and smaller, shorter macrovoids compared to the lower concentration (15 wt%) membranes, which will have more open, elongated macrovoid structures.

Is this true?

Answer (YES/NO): NO